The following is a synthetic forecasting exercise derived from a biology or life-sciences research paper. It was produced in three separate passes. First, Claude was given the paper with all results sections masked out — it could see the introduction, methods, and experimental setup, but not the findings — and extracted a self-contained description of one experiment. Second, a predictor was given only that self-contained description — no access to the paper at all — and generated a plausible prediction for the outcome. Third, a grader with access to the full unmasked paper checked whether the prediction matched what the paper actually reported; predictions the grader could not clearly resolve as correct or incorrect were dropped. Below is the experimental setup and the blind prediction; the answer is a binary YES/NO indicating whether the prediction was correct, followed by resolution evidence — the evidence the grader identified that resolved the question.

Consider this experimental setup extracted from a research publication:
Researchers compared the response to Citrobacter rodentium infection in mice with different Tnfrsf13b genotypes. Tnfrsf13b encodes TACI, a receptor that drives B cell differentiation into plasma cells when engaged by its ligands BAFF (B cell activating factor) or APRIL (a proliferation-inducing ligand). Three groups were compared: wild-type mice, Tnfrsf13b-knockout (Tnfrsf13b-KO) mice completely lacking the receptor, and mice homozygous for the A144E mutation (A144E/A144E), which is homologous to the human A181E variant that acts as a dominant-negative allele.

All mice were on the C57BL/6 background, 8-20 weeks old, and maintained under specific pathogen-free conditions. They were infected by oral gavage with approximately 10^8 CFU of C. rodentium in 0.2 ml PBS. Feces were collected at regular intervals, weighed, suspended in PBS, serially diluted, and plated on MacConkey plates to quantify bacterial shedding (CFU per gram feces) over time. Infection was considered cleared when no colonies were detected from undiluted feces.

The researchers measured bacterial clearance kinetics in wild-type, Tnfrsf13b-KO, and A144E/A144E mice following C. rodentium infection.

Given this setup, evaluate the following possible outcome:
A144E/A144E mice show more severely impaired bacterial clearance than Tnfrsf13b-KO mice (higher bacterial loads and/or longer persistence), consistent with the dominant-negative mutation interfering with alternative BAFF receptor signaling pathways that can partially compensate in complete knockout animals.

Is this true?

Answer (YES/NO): NO